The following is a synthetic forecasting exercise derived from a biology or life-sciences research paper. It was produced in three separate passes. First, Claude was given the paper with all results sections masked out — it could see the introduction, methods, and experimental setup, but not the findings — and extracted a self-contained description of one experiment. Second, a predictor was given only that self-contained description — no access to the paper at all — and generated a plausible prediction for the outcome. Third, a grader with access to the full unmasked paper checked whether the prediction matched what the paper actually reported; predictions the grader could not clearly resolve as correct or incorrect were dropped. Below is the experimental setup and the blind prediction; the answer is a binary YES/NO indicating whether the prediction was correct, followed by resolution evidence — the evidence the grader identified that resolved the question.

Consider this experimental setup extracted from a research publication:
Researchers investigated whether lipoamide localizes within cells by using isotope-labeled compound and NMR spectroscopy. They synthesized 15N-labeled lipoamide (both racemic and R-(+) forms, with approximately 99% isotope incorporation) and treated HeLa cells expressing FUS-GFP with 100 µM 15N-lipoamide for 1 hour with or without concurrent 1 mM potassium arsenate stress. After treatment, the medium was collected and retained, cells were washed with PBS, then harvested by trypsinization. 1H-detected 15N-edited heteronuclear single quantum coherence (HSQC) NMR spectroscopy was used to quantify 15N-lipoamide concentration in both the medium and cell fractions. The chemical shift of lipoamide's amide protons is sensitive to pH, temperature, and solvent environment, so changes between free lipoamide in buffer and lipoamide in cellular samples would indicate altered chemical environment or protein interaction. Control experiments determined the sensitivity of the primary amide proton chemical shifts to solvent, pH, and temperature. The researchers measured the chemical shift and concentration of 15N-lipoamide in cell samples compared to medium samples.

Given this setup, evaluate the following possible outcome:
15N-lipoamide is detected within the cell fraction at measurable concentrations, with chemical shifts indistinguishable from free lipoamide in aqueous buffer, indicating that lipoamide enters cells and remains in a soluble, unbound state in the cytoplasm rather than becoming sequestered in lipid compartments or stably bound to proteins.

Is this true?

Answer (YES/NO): YES